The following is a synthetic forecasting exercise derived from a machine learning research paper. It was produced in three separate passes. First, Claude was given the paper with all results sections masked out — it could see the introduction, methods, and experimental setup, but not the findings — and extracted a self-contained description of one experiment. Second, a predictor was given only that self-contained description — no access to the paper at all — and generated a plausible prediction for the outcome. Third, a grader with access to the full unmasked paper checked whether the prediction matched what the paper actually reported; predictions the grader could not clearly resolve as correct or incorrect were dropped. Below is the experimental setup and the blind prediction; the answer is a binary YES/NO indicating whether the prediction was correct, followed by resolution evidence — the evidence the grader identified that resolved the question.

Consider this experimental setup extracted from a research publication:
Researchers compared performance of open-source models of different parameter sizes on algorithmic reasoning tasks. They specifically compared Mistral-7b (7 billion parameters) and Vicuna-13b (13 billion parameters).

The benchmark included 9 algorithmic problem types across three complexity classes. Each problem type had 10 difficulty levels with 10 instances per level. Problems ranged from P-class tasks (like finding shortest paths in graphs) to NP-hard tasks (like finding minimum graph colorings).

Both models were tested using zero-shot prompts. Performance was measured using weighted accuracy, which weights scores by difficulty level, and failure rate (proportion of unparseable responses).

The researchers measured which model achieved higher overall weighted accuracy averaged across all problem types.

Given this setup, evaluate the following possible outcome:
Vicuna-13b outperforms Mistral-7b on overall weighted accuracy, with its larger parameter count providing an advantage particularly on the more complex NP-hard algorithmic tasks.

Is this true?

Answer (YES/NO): NO